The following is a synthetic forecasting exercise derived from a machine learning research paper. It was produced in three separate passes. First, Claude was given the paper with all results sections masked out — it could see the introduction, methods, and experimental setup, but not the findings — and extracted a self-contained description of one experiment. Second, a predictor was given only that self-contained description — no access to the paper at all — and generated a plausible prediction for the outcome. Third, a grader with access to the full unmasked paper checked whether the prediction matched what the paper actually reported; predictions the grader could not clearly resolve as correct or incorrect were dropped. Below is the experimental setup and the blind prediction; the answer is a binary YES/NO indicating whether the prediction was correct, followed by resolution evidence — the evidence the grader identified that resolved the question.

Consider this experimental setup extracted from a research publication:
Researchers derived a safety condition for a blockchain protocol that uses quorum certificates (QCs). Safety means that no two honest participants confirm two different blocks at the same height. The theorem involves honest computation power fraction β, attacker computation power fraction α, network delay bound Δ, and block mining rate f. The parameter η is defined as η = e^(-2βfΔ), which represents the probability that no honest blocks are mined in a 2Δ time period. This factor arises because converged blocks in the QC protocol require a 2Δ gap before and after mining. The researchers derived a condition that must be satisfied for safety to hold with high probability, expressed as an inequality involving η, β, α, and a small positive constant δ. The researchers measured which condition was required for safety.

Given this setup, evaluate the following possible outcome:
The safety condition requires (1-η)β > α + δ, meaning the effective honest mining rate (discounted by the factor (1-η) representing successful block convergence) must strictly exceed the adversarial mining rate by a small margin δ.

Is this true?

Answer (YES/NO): NO